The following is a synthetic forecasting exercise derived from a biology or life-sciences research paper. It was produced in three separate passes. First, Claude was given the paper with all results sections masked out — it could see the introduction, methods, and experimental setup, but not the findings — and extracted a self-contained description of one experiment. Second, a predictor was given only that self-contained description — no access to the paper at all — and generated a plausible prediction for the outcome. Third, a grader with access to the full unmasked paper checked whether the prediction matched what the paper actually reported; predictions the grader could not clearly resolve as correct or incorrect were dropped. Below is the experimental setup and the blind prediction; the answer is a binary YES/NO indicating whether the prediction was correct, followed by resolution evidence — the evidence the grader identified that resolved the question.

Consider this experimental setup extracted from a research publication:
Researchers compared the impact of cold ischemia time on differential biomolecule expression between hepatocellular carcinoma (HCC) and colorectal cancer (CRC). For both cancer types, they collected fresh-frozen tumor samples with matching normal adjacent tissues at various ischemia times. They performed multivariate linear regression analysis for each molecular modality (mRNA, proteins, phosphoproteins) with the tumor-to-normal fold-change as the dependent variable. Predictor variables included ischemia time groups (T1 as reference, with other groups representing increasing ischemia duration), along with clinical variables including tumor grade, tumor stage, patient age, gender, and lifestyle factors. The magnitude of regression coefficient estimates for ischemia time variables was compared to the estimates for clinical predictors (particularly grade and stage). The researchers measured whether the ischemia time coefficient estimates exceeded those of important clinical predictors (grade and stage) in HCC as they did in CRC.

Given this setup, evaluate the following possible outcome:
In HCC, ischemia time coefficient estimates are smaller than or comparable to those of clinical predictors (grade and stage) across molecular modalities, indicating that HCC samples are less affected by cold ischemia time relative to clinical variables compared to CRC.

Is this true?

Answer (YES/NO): YES